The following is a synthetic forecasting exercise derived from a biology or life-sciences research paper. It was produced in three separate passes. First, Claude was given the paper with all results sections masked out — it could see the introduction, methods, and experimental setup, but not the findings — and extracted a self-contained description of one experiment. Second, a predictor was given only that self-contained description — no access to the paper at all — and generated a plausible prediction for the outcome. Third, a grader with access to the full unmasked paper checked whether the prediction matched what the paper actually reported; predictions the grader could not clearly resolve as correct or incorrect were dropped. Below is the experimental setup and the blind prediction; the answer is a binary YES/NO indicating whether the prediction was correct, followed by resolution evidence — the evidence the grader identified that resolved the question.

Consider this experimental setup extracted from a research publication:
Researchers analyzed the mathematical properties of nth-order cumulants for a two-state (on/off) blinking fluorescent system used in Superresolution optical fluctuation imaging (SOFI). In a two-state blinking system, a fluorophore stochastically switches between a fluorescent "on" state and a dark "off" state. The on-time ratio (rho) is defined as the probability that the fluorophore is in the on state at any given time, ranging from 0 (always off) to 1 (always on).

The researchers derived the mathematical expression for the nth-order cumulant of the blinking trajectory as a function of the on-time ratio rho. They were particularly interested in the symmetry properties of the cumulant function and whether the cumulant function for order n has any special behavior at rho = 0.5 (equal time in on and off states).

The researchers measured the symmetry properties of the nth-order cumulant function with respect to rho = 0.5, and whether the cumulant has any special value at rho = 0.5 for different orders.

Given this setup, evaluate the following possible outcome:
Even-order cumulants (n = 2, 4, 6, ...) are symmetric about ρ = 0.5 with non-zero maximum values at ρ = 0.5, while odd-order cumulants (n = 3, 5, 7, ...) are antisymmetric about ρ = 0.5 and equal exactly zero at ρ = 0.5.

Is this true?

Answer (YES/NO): NO